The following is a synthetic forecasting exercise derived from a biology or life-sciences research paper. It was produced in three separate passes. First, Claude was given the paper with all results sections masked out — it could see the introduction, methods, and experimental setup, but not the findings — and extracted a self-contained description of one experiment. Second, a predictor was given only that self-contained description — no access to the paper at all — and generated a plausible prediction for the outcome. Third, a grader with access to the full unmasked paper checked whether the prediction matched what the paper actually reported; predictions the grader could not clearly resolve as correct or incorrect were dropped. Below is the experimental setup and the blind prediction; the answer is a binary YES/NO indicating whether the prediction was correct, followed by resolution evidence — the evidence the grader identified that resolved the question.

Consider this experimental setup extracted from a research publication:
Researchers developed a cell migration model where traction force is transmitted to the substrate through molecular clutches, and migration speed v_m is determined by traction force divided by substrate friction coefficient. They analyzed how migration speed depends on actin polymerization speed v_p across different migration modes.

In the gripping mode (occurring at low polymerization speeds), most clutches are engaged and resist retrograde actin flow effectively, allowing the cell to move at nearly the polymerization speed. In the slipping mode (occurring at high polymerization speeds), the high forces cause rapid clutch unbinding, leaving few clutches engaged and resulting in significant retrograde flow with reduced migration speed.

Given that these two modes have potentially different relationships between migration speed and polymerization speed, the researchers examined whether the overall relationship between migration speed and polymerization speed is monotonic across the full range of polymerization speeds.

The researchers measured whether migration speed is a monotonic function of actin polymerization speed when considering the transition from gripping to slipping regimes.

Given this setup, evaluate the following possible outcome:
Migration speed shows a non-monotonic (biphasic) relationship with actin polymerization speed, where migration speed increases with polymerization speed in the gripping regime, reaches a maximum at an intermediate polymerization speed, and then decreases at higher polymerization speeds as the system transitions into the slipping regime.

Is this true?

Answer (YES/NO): YES